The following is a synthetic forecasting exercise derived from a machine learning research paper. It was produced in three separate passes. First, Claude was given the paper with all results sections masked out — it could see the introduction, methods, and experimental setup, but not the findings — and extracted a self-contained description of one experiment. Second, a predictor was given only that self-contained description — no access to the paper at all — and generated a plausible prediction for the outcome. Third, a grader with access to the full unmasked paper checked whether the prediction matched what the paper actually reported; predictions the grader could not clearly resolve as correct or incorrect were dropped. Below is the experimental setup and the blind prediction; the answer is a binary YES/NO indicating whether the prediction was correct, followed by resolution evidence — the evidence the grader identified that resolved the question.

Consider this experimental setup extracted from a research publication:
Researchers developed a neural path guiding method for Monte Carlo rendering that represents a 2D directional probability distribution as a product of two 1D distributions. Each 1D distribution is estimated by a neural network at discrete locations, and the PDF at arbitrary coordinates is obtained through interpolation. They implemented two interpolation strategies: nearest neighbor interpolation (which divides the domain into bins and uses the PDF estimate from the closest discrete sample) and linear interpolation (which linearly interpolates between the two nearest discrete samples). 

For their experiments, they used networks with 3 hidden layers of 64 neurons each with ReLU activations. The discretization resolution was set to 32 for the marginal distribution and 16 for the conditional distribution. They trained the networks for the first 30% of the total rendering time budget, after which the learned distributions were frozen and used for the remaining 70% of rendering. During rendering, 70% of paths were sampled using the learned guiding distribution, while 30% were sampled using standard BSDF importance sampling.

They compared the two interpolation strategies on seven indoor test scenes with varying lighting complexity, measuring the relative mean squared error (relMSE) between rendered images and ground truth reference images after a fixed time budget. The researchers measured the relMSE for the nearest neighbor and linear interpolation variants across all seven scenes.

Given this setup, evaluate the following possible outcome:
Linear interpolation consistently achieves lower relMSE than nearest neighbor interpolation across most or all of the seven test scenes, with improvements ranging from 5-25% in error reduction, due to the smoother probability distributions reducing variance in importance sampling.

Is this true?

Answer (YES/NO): NO